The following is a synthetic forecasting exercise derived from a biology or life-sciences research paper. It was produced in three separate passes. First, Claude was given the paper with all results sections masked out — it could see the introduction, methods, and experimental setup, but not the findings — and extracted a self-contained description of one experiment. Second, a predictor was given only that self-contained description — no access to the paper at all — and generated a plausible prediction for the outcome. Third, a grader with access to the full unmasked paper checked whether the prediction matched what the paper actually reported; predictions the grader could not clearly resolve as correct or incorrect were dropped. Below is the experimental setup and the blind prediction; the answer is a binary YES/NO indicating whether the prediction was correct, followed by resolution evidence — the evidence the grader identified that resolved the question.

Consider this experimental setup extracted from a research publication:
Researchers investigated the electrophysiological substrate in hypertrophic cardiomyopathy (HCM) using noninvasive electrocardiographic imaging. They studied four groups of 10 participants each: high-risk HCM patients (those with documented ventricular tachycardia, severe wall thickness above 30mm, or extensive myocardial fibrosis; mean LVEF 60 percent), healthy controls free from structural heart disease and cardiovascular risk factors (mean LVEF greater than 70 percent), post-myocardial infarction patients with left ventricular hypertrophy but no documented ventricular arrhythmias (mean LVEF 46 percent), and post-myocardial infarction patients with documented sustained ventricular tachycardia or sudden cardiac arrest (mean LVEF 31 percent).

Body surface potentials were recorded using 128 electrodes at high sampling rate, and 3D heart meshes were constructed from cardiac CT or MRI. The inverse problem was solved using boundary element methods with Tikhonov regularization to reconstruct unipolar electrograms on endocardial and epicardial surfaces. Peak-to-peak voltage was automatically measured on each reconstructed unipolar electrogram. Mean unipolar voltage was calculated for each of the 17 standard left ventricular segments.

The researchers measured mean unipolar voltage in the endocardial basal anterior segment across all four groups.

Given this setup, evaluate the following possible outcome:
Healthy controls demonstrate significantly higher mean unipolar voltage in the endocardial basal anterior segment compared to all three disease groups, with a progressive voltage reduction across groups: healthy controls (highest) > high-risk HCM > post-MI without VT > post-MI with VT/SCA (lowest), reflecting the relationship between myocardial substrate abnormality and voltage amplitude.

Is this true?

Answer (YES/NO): NO